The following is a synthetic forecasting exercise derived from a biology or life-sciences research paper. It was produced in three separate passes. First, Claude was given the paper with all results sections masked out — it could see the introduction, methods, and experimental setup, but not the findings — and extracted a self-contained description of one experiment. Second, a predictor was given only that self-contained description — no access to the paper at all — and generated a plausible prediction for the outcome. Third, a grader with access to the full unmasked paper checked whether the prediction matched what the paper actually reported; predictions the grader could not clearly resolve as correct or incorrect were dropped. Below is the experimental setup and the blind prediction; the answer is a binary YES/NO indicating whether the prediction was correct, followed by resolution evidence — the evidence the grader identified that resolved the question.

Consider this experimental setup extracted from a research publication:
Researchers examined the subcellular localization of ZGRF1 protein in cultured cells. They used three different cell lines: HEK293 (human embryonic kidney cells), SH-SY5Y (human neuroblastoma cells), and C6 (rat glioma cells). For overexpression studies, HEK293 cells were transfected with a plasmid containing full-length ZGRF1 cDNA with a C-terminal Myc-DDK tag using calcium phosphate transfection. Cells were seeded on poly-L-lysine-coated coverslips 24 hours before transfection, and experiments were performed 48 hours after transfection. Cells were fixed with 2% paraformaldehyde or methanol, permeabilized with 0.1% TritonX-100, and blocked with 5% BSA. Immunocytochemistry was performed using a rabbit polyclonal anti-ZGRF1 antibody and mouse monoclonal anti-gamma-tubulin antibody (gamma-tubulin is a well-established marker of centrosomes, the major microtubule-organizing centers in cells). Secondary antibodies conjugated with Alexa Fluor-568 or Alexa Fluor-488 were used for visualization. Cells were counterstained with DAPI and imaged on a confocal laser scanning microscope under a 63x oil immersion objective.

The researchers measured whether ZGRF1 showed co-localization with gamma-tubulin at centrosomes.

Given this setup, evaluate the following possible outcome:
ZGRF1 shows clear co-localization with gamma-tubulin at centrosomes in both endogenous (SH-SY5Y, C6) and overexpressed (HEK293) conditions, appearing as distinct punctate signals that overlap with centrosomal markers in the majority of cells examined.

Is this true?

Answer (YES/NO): NO